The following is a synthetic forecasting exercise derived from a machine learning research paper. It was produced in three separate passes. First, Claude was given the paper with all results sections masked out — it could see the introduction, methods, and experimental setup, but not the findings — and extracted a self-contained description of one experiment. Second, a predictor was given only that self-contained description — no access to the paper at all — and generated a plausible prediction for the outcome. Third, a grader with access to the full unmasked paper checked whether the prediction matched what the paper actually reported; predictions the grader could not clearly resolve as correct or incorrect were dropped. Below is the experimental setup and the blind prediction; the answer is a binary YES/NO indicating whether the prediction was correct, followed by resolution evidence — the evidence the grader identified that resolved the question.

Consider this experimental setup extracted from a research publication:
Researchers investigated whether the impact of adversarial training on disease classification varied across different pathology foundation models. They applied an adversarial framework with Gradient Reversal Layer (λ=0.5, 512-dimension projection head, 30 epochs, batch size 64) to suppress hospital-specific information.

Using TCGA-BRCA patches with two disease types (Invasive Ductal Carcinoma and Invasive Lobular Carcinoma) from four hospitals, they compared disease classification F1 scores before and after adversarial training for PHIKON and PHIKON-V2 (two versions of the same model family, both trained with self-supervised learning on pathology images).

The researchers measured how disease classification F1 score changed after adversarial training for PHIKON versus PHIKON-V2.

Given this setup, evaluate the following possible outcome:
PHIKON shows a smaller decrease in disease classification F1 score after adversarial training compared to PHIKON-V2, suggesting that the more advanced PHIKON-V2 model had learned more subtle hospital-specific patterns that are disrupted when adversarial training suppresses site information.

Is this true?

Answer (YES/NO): NO